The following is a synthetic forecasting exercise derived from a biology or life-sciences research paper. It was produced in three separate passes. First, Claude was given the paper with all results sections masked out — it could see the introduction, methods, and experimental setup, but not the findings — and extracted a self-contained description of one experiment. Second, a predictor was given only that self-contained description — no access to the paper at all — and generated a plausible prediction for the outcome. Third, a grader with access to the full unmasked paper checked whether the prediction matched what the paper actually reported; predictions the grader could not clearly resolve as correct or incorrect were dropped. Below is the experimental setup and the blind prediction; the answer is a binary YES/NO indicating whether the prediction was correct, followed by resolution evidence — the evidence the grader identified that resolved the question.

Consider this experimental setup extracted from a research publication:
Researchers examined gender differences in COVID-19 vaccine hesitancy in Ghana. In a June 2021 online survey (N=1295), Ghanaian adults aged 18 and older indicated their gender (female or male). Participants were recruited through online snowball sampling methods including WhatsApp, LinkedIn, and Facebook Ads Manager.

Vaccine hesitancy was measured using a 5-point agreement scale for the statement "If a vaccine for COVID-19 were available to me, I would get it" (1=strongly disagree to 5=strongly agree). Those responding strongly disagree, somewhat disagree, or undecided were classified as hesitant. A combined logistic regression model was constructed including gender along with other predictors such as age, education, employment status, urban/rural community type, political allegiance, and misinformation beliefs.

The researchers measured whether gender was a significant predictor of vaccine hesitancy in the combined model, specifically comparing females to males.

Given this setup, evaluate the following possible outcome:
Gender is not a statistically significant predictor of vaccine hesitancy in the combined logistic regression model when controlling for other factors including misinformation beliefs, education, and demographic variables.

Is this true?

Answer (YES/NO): NO